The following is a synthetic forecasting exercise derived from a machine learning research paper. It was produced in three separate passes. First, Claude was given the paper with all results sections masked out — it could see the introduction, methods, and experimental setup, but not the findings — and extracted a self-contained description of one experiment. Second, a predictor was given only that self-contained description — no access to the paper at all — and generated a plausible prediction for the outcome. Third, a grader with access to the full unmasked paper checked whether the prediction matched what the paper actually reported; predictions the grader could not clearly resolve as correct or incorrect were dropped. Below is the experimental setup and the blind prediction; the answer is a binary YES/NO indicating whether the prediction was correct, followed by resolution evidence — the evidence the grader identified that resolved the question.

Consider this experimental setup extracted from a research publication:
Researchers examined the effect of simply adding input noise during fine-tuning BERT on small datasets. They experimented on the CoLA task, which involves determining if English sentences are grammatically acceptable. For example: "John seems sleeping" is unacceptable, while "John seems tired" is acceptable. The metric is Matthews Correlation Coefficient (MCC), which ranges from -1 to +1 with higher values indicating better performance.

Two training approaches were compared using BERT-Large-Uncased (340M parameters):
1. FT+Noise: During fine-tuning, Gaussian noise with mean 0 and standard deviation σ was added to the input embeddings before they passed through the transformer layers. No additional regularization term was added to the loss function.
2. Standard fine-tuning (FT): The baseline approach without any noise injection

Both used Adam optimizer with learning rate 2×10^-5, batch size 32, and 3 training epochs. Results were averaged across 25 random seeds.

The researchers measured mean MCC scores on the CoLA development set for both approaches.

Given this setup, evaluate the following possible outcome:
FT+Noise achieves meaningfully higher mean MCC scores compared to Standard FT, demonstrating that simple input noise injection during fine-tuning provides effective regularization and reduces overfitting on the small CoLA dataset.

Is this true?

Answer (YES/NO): NO